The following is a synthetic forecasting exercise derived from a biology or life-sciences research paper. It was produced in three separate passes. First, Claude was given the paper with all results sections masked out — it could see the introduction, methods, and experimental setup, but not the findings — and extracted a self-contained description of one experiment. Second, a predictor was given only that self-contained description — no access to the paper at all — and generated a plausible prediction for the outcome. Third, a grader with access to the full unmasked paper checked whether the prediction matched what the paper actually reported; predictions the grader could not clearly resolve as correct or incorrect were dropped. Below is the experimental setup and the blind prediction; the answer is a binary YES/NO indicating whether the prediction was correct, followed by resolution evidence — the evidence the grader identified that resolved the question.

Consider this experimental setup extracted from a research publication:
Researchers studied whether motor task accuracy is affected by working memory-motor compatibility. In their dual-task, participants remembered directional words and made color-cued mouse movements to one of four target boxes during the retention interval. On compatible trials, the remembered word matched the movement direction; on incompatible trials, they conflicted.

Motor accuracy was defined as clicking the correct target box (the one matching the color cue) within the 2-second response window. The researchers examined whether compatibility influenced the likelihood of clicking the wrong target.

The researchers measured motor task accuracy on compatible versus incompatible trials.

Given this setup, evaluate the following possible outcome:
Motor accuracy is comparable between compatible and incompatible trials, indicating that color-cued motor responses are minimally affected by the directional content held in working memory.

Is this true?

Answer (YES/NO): NO